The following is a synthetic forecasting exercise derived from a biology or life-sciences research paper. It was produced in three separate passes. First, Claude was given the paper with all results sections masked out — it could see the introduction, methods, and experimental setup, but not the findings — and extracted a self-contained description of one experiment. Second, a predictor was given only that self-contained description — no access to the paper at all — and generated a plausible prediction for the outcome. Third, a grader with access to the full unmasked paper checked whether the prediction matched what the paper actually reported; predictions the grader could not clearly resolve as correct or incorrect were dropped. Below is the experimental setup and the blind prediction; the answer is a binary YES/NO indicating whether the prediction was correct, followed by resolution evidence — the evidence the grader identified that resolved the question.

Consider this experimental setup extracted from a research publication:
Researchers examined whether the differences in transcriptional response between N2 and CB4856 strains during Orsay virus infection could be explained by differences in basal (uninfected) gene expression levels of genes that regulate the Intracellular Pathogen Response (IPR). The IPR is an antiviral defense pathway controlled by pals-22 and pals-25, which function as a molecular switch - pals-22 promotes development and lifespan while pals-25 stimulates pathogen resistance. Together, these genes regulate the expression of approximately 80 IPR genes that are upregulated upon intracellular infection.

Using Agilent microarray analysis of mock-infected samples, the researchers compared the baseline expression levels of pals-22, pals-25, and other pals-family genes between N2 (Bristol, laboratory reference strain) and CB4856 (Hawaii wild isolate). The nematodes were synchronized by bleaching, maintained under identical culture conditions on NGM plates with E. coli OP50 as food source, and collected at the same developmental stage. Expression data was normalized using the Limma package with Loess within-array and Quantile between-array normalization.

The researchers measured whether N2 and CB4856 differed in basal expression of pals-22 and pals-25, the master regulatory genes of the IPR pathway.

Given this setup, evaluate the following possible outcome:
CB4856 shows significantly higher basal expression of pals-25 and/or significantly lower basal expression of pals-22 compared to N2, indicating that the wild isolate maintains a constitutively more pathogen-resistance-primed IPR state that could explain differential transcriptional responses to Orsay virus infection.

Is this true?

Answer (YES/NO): NO